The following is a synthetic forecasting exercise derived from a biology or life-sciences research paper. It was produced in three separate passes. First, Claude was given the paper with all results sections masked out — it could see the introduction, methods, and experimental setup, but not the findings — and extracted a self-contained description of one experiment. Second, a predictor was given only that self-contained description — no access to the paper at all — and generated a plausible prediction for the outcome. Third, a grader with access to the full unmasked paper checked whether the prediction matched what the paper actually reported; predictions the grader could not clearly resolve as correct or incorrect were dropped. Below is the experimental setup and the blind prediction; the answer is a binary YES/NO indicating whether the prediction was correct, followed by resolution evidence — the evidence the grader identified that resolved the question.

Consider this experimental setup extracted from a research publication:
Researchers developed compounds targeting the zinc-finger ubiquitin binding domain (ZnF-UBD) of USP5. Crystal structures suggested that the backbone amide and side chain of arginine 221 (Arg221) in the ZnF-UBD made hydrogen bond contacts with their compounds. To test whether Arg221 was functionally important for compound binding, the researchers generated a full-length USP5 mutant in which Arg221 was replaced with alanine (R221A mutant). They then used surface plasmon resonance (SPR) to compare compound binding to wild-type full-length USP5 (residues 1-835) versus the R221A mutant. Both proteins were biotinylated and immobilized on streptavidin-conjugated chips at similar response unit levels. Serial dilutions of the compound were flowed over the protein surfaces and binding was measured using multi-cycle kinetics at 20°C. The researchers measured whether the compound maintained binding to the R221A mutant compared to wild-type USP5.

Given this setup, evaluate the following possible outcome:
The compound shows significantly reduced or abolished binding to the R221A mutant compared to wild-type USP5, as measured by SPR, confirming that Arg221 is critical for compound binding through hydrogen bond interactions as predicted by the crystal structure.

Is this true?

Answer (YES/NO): YES